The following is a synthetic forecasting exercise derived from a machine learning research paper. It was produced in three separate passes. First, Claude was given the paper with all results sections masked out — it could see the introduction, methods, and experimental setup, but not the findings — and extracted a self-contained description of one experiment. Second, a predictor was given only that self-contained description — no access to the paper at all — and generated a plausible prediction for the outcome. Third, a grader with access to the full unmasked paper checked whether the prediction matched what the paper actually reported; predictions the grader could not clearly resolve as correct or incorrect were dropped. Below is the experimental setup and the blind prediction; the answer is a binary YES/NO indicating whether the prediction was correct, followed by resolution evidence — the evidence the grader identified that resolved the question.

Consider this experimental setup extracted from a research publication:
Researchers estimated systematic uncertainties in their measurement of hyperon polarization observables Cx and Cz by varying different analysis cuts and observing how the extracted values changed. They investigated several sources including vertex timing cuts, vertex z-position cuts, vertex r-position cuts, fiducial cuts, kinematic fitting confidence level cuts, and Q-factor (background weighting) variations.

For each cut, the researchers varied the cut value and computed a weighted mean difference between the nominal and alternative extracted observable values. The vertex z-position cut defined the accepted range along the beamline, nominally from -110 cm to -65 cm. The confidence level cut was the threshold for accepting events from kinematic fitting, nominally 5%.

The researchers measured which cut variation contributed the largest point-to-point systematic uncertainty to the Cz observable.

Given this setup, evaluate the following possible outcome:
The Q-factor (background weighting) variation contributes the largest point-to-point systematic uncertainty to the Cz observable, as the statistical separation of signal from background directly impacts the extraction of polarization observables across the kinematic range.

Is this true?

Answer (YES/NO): NO